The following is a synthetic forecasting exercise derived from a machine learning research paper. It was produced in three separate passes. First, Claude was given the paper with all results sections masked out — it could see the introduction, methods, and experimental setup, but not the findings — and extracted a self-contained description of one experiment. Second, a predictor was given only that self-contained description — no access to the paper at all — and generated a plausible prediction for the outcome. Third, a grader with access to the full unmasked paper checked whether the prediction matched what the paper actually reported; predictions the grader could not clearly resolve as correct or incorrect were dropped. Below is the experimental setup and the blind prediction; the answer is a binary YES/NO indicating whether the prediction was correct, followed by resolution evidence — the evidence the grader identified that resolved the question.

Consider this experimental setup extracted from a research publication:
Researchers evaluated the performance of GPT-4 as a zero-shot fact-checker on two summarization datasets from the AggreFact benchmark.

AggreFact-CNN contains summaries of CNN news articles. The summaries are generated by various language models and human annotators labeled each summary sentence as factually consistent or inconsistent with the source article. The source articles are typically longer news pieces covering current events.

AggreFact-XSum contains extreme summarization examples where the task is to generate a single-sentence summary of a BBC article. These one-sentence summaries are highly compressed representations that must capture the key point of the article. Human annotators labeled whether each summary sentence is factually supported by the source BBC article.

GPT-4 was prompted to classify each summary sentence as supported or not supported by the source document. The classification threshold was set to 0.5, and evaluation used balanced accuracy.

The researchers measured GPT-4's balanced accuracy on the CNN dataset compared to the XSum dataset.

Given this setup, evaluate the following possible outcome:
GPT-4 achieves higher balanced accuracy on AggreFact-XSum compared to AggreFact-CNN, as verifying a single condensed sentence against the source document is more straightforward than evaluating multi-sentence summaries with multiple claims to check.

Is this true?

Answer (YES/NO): YES